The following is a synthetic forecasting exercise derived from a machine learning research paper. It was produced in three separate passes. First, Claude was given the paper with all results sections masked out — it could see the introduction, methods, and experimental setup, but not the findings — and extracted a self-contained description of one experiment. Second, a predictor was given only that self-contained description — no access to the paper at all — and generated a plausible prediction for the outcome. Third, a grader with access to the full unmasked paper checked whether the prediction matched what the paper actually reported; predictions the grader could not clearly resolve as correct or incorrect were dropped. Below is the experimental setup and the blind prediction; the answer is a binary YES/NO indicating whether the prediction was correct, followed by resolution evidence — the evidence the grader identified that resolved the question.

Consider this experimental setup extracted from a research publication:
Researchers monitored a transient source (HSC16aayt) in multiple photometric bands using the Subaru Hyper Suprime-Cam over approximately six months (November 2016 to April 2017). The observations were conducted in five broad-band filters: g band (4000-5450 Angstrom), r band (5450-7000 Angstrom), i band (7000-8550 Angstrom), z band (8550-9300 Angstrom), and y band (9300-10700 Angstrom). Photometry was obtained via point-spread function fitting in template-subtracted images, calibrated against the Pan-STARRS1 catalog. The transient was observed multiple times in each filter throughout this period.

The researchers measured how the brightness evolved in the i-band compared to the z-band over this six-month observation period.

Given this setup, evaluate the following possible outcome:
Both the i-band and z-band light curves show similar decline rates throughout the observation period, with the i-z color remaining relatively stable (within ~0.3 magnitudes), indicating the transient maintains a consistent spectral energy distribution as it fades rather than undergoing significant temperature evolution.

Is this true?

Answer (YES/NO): NO